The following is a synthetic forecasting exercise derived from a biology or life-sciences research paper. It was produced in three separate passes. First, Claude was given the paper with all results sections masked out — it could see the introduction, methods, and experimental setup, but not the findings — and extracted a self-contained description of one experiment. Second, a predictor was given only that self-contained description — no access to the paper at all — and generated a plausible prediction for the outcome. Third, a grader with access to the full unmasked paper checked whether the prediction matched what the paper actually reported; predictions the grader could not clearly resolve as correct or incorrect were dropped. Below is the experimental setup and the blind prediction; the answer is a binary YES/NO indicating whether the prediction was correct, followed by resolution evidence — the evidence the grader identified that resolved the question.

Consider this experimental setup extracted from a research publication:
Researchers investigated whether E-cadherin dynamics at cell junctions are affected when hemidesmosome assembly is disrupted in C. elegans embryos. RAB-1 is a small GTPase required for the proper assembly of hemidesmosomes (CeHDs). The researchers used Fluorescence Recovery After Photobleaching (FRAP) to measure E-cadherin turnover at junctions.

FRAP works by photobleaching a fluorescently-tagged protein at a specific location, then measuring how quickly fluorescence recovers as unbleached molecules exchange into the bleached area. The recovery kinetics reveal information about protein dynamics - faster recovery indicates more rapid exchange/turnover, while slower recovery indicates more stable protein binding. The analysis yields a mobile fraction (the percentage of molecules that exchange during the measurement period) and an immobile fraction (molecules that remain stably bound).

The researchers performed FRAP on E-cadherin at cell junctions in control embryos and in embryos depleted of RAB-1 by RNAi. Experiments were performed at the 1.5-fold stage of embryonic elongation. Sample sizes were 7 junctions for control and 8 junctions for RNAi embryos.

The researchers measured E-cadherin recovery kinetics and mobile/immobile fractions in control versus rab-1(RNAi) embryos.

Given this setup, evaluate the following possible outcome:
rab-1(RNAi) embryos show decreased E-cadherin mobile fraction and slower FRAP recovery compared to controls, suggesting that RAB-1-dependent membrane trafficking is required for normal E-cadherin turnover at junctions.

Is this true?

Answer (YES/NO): NO